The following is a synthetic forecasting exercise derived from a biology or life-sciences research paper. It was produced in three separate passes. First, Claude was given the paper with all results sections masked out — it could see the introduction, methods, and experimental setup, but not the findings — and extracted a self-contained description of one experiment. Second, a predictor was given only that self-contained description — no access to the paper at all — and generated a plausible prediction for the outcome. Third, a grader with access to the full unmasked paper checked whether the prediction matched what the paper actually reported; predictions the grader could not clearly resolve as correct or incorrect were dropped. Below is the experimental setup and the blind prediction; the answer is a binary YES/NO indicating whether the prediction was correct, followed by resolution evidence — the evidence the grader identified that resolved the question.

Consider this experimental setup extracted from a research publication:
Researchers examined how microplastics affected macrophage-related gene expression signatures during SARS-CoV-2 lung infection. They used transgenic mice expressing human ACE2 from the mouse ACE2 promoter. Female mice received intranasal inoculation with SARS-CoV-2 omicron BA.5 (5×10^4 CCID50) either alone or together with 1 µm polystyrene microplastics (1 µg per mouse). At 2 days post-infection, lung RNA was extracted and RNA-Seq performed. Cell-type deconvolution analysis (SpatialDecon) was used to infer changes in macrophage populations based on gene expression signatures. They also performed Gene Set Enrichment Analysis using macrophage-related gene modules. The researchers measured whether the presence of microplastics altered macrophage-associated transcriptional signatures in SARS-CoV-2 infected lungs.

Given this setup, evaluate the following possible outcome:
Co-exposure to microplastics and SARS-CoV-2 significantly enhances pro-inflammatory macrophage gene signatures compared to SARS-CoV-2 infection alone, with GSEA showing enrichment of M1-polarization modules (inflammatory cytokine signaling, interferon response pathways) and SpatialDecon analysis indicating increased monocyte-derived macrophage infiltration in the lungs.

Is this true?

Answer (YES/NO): NO